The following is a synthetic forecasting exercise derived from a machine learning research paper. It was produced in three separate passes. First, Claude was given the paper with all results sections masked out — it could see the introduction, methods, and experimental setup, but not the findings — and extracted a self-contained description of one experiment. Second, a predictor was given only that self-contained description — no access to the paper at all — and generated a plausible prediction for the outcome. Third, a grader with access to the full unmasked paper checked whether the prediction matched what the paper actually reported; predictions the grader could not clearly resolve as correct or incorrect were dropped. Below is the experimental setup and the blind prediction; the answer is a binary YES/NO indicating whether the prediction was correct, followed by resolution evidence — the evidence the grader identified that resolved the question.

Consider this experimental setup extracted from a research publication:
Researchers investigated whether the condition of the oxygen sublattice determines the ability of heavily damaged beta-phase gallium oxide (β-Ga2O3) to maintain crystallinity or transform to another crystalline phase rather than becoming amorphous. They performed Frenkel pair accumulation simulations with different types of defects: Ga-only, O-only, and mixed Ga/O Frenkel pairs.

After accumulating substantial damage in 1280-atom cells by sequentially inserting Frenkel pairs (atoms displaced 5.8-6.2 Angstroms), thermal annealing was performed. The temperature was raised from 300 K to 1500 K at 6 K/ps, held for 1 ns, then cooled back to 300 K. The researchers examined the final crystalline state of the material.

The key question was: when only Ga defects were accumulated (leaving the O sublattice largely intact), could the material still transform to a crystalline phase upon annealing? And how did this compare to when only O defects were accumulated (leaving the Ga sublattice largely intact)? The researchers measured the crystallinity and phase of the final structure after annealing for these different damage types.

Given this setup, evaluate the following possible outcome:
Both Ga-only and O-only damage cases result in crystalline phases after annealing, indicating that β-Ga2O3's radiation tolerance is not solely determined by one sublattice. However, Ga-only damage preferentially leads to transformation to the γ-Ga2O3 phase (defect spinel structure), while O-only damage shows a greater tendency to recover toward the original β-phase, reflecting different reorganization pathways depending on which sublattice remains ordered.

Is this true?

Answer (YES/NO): NO